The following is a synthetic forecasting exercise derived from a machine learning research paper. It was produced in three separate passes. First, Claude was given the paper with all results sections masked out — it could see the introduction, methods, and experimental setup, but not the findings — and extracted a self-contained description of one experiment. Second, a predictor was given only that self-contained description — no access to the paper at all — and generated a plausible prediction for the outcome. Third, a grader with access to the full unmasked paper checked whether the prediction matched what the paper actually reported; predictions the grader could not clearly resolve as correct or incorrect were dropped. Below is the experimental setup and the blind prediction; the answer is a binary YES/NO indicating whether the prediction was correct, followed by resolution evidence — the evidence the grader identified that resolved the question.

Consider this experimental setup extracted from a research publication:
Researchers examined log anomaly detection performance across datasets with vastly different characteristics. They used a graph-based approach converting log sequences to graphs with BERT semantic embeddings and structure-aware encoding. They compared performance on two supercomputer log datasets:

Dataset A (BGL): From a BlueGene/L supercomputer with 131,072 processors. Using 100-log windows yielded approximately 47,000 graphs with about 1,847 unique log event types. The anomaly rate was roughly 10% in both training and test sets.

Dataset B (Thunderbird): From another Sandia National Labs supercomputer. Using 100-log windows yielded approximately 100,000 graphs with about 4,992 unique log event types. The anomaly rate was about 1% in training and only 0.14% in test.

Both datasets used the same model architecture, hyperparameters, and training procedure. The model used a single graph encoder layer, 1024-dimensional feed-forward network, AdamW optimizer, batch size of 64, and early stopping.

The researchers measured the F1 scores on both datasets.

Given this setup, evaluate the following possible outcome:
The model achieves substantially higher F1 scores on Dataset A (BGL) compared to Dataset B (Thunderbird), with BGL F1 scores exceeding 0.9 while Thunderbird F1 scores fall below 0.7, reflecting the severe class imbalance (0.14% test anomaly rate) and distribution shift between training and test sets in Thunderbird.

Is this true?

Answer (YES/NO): NO